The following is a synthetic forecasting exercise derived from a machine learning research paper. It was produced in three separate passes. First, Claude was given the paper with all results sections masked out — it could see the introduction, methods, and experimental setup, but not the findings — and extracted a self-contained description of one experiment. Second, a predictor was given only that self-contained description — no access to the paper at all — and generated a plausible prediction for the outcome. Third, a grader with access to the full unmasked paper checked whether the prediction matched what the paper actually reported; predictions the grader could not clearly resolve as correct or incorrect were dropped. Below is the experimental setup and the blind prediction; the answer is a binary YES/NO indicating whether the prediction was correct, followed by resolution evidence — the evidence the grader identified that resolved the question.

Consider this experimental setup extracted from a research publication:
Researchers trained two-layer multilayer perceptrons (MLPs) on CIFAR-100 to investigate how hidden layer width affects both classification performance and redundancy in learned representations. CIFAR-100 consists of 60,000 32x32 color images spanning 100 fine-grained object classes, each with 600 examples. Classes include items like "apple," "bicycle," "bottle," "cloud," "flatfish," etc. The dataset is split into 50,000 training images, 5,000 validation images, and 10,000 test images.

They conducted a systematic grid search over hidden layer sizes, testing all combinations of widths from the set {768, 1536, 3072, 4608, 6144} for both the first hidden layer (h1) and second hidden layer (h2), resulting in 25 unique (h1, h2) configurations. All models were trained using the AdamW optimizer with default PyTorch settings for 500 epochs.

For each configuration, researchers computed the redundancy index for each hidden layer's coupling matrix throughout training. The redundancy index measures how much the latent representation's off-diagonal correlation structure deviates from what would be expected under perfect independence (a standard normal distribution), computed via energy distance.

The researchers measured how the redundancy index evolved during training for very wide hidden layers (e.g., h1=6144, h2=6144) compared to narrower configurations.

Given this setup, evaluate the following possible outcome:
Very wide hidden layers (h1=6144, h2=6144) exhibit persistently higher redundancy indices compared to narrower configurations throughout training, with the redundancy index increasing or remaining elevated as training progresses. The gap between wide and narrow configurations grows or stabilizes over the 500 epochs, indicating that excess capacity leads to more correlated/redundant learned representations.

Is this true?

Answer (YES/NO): YES